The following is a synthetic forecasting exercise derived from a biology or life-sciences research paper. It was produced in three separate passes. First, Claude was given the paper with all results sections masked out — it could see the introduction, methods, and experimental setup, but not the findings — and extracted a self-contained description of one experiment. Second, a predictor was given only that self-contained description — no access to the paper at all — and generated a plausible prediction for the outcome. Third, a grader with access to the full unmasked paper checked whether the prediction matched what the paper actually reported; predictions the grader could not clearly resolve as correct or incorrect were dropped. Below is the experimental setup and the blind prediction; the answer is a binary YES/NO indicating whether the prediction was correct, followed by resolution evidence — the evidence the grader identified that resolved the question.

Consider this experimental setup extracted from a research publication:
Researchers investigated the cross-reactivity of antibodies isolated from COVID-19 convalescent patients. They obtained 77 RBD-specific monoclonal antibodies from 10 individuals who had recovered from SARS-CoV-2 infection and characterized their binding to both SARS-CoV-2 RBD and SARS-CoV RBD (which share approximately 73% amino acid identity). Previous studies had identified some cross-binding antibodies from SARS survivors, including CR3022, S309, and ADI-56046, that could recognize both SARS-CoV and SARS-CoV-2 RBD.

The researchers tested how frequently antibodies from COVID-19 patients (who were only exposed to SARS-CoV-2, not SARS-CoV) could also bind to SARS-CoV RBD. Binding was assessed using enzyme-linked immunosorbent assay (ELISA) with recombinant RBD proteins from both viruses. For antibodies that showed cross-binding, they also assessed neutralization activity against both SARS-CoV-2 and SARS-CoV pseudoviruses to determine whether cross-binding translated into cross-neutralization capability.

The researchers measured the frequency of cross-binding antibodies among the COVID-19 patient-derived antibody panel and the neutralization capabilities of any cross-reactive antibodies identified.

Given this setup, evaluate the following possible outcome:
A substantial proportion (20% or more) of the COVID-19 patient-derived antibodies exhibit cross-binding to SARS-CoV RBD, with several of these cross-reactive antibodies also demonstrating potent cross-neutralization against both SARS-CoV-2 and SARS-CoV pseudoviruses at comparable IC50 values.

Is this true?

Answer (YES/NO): NO